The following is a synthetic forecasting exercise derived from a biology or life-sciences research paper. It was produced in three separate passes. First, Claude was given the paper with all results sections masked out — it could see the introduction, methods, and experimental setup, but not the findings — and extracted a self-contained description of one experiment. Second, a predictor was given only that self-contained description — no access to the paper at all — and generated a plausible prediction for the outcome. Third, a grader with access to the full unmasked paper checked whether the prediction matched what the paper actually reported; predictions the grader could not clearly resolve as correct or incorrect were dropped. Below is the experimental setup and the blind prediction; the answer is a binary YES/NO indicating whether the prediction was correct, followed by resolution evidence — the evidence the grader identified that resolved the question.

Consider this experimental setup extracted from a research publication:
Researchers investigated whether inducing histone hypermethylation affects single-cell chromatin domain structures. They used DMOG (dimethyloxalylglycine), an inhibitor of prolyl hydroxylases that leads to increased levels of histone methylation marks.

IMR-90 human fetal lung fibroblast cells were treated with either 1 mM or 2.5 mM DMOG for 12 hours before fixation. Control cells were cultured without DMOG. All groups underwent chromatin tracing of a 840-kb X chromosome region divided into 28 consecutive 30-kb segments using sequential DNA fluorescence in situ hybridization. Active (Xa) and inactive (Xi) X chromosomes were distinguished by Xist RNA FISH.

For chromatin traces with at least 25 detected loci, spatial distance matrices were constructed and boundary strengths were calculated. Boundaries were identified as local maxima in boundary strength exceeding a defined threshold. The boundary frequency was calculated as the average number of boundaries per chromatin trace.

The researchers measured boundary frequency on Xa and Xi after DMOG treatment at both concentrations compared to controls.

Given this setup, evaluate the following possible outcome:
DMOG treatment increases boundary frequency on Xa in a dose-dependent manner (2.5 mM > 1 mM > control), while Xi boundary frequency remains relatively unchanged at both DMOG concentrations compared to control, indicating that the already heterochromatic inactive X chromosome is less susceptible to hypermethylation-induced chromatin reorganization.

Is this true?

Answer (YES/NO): NO